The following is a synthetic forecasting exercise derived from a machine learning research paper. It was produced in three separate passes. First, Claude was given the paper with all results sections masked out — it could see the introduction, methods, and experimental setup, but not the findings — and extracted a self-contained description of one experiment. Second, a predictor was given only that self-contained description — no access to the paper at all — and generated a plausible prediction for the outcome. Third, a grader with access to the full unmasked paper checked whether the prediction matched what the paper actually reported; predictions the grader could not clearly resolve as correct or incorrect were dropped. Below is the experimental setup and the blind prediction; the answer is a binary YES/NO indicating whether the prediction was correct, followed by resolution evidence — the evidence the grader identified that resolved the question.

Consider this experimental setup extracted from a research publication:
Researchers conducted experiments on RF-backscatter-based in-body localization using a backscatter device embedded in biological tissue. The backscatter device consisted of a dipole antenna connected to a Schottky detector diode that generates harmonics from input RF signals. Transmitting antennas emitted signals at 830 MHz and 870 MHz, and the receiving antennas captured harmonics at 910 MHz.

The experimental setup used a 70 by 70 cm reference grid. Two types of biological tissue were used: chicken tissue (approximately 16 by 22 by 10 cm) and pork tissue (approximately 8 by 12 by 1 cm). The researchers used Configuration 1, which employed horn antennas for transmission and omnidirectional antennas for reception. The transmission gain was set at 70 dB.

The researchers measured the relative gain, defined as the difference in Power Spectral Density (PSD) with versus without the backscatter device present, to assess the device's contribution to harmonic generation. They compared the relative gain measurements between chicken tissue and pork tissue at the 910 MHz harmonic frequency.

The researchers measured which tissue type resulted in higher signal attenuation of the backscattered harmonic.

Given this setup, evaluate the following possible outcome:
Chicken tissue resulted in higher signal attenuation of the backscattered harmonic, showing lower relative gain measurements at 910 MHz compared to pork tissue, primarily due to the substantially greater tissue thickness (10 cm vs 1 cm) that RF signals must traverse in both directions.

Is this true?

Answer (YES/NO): NO